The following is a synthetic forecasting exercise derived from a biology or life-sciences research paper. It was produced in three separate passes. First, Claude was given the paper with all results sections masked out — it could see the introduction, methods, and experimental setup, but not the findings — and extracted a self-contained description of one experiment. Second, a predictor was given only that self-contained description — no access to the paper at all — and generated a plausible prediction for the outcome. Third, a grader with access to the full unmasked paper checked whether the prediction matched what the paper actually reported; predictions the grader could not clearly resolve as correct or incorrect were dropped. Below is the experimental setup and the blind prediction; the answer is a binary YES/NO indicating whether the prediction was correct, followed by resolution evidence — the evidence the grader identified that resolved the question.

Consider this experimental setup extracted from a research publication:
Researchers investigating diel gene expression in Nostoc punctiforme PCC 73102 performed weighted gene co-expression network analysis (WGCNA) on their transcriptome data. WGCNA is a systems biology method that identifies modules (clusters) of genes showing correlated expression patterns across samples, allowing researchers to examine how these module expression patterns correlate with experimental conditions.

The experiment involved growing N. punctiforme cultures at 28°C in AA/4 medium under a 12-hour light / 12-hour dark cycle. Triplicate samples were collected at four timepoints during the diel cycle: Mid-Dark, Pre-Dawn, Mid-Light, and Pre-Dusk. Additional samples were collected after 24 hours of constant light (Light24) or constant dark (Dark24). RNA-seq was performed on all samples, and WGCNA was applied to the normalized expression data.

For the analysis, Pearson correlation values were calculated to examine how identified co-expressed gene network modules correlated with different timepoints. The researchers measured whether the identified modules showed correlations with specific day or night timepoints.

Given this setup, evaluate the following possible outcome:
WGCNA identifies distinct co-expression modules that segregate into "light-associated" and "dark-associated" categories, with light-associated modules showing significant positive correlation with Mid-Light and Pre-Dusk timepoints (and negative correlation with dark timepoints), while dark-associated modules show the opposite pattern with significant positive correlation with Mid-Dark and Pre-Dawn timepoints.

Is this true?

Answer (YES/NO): NO